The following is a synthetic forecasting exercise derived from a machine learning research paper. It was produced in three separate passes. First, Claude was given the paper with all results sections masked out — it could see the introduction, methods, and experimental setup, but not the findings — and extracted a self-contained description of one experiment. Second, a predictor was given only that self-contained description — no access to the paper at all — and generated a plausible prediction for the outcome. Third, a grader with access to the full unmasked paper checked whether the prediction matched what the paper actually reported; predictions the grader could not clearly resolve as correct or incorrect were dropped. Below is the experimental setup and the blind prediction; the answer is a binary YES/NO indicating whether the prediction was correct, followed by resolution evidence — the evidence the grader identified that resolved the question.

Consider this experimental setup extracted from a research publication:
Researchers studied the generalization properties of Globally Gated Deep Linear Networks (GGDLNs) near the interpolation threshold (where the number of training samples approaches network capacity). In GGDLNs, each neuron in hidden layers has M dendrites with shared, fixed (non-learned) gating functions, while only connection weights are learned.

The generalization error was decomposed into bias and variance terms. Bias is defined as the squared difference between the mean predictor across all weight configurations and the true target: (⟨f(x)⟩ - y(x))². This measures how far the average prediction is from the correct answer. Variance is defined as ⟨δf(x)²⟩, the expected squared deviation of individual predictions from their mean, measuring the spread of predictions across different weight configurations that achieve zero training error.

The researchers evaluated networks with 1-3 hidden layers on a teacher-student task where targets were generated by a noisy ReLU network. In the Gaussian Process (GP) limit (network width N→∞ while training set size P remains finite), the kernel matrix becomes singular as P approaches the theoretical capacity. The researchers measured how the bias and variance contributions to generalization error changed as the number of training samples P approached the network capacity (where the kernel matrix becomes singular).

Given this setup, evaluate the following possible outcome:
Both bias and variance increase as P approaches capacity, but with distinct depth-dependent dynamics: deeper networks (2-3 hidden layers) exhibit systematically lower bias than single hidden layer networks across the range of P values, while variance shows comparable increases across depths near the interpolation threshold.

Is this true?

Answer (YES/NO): NO